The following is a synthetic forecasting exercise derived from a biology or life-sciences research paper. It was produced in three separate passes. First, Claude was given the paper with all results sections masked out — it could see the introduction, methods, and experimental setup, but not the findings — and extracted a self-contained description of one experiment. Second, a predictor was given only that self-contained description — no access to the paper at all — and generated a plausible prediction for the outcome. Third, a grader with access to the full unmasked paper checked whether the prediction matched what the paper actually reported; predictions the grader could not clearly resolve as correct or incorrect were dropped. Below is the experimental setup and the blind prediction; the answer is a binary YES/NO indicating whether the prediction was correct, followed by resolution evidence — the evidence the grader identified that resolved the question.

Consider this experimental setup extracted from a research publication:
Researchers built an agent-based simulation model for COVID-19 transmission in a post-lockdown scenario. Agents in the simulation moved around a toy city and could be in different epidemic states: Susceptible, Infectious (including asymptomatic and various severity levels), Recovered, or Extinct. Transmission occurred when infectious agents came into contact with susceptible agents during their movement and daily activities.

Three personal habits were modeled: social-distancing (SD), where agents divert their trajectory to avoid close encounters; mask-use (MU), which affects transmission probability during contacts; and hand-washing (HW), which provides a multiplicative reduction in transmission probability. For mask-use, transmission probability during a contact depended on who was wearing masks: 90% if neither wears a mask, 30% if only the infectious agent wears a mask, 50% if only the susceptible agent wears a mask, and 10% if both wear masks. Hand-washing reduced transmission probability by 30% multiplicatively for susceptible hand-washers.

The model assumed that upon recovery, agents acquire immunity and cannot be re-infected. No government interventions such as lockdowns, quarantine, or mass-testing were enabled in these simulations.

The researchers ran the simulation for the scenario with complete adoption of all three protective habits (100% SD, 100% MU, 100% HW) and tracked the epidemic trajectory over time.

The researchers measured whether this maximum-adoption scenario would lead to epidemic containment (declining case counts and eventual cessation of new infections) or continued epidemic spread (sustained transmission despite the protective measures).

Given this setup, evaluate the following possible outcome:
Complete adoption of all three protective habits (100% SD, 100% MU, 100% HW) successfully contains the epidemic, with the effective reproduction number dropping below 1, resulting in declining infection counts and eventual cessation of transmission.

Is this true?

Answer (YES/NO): YES